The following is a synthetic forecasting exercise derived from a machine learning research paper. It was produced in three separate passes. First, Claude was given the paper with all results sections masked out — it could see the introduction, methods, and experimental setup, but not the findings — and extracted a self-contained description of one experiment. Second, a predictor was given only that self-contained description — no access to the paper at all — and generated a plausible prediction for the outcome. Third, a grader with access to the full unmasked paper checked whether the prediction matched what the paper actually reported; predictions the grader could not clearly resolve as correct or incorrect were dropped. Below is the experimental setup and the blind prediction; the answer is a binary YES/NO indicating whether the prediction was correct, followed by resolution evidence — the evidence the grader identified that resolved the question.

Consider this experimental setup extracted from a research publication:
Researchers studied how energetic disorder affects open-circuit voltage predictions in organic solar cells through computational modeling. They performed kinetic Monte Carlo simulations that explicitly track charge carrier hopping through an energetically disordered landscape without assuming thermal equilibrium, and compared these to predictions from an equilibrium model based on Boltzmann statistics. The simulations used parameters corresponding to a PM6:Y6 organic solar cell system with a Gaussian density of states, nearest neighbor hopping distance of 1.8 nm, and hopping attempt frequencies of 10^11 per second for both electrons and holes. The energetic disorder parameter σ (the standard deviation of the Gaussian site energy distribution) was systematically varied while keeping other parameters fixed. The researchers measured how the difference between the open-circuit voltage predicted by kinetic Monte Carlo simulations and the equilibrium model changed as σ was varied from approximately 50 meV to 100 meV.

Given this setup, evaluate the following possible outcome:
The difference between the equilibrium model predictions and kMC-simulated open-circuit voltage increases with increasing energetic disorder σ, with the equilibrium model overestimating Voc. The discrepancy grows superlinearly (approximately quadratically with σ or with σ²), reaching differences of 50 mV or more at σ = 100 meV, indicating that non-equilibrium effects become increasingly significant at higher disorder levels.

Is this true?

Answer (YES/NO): NO